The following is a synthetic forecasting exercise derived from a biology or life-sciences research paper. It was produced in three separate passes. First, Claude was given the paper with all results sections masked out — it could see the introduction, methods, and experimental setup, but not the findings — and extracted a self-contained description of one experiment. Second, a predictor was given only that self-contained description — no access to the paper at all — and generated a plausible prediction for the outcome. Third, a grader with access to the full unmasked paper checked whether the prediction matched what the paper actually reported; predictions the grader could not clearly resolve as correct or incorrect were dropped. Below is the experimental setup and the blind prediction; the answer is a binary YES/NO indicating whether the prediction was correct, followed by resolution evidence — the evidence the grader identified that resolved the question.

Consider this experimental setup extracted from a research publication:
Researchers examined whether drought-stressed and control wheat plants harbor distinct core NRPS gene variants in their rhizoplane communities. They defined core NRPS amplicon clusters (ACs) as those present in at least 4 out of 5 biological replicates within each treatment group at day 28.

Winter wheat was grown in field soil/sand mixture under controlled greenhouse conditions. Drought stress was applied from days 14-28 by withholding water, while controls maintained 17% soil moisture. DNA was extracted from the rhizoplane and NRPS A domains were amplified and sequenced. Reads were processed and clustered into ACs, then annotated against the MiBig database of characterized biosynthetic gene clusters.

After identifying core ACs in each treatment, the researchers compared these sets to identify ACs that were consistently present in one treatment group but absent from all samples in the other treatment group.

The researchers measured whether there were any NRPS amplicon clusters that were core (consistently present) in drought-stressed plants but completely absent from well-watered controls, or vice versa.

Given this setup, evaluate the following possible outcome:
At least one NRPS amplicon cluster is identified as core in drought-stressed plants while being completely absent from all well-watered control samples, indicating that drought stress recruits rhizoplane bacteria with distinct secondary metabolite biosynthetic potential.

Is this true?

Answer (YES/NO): YES